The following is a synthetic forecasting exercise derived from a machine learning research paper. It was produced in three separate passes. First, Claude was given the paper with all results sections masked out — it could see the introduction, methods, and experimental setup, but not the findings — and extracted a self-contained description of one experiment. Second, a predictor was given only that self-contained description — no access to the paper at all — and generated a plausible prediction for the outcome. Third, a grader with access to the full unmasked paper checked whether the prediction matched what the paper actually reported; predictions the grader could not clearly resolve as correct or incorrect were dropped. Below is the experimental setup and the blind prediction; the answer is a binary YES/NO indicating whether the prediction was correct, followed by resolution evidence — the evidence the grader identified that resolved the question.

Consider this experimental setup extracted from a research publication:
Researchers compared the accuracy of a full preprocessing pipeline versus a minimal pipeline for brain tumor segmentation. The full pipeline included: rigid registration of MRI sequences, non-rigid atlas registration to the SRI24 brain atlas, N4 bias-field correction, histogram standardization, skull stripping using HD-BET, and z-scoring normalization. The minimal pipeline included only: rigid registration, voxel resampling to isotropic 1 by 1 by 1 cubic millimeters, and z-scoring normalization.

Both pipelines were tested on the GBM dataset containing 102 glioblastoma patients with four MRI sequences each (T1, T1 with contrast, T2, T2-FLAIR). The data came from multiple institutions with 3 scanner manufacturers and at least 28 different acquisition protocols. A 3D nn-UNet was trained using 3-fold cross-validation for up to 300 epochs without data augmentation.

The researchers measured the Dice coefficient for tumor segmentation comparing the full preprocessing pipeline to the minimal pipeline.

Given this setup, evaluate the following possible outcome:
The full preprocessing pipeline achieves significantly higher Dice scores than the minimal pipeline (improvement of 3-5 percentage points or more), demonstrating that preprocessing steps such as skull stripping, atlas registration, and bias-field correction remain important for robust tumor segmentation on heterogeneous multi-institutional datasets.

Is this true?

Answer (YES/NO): NO